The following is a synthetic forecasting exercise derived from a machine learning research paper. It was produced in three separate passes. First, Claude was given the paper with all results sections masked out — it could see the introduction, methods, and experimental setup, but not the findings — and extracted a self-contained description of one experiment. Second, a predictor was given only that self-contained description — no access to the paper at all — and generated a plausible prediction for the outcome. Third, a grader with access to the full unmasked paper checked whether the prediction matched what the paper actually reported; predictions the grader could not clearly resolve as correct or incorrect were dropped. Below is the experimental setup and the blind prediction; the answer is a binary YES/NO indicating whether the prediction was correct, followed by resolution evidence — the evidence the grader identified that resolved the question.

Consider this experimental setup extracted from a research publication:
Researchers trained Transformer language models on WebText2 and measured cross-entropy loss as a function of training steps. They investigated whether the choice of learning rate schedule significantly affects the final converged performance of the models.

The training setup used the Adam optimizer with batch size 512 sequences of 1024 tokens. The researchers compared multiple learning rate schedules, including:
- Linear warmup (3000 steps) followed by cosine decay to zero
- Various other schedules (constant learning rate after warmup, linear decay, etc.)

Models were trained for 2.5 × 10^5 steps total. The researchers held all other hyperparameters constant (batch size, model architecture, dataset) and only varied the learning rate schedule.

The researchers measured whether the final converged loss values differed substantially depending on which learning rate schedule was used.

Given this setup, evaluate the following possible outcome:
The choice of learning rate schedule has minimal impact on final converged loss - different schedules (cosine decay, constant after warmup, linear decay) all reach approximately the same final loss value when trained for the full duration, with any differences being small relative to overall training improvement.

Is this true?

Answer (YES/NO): YES